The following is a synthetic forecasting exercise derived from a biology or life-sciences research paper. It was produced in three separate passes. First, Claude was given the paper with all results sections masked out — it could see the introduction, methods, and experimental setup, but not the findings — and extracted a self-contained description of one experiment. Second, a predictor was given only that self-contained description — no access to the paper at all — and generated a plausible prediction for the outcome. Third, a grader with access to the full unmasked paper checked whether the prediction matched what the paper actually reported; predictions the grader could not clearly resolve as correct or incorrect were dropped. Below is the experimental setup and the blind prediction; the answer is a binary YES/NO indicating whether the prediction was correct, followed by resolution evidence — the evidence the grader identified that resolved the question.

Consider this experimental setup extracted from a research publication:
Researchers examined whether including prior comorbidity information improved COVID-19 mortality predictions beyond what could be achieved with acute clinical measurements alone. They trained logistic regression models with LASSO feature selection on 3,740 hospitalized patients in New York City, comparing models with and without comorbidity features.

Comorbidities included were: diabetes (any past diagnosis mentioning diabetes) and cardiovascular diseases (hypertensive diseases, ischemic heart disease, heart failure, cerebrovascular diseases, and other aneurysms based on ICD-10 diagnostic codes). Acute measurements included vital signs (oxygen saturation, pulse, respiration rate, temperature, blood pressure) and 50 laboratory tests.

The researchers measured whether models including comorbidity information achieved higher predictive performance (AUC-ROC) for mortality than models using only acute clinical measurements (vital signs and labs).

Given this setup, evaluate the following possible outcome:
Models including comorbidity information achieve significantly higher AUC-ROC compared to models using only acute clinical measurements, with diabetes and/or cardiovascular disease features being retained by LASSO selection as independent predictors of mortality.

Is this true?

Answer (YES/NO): NO